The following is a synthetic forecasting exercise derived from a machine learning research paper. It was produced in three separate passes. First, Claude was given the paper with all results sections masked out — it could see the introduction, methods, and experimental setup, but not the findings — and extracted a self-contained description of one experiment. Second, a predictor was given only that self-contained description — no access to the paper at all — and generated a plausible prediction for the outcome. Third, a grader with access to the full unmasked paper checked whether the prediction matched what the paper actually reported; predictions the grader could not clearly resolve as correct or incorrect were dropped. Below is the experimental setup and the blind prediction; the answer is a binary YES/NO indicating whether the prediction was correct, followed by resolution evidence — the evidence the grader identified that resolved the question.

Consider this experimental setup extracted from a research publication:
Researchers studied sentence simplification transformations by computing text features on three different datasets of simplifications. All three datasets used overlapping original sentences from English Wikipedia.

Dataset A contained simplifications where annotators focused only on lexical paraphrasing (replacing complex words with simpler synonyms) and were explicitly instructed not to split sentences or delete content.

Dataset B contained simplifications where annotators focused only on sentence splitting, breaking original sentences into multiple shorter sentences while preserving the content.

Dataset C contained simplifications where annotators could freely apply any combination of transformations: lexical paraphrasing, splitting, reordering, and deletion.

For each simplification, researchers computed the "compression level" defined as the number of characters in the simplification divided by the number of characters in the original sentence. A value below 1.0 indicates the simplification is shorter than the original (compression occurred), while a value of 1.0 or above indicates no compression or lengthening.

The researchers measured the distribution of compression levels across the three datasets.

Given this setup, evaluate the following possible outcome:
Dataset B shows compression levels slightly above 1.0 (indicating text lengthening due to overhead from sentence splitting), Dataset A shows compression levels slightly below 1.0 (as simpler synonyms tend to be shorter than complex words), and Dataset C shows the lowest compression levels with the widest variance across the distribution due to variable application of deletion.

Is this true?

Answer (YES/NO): NO